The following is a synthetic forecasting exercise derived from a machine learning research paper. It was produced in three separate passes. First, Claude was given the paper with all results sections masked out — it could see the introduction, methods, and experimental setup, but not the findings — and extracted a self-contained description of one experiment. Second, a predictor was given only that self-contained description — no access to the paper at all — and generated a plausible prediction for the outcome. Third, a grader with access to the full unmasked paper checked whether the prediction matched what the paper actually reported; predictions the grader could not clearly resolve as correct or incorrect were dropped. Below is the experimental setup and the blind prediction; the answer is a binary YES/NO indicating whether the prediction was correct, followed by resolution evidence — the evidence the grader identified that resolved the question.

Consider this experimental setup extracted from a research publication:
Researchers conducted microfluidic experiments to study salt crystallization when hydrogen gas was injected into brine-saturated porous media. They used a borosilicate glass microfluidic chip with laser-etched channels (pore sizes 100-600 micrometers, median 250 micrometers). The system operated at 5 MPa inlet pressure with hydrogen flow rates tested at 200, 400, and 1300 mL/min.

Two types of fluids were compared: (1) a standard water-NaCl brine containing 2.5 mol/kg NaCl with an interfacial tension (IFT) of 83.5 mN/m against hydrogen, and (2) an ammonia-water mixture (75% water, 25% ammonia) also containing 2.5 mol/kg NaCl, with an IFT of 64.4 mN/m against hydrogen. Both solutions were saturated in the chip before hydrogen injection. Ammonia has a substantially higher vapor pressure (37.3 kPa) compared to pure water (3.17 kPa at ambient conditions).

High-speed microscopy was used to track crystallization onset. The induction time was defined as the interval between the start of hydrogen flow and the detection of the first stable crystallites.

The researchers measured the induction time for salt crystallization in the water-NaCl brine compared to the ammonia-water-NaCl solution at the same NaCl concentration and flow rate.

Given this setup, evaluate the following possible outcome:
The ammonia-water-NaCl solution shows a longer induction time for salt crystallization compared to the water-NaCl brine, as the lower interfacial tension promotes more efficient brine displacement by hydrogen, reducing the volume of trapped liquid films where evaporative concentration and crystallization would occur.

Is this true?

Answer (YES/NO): NO